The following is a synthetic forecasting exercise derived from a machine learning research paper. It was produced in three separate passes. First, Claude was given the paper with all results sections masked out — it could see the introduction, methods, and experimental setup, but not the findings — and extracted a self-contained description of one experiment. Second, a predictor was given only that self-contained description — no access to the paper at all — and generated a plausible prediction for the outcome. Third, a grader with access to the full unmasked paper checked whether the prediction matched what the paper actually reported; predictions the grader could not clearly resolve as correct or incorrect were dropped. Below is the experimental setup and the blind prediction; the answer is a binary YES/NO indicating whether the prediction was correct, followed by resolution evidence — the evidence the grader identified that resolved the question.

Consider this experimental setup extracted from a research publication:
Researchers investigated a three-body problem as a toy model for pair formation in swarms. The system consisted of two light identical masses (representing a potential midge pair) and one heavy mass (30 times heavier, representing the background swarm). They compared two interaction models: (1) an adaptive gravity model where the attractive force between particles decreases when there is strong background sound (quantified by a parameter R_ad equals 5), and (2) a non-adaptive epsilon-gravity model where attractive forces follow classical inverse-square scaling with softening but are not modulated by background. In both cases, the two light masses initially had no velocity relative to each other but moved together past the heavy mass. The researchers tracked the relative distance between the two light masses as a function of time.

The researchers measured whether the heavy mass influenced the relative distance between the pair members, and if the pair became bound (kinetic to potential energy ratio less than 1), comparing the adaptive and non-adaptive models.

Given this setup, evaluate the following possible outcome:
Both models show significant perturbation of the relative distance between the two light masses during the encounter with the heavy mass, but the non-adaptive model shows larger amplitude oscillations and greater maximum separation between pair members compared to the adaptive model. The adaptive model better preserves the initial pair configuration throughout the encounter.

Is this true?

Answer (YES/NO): NO